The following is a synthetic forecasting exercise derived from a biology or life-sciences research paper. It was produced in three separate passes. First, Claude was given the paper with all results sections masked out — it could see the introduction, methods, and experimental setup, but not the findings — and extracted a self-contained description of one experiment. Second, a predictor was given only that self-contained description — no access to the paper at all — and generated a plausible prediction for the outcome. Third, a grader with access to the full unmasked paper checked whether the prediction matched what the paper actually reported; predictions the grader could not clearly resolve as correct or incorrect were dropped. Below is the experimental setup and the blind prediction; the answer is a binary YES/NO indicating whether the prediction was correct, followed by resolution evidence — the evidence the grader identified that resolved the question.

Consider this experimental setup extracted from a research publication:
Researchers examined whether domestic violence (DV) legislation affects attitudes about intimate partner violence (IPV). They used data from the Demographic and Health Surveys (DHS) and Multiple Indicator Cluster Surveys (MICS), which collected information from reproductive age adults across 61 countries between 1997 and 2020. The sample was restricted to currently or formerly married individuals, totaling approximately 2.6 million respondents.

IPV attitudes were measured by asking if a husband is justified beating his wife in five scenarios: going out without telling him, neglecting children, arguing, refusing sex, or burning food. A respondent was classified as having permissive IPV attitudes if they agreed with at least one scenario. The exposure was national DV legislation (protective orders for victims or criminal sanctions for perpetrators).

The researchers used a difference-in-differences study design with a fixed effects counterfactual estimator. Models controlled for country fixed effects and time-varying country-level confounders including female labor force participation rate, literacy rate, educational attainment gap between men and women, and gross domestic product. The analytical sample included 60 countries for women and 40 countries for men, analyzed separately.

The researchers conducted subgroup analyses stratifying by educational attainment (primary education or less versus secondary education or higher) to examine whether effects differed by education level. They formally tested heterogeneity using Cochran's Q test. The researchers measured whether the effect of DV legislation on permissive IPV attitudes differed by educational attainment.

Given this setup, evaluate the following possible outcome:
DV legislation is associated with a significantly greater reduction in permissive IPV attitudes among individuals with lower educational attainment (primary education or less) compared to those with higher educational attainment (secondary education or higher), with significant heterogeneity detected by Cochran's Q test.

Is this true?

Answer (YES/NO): NO